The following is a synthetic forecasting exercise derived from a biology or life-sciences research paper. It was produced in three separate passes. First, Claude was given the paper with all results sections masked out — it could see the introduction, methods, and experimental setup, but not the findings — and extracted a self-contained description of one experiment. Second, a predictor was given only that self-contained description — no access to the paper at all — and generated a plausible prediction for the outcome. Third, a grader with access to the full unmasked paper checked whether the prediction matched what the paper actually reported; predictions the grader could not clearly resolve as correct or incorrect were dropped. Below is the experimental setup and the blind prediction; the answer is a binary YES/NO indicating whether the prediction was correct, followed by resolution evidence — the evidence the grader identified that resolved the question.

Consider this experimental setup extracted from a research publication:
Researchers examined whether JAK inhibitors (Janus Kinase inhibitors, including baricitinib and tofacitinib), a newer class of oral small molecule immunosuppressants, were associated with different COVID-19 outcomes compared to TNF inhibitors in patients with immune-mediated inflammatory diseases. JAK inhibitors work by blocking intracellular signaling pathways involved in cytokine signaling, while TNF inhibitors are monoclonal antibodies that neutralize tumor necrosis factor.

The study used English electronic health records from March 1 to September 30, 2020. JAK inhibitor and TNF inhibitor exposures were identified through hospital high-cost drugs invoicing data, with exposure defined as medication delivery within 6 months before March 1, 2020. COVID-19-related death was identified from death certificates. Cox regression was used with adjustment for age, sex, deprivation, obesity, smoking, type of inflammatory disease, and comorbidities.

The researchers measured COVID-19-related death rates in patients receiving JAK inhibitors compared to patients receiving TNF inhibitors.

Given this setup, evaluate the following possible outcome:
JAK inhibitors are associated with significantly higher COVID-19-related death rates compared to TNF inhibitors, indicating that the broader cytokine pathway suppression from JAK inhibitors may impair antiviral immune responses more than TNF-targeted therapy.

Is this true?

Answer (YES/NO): NO